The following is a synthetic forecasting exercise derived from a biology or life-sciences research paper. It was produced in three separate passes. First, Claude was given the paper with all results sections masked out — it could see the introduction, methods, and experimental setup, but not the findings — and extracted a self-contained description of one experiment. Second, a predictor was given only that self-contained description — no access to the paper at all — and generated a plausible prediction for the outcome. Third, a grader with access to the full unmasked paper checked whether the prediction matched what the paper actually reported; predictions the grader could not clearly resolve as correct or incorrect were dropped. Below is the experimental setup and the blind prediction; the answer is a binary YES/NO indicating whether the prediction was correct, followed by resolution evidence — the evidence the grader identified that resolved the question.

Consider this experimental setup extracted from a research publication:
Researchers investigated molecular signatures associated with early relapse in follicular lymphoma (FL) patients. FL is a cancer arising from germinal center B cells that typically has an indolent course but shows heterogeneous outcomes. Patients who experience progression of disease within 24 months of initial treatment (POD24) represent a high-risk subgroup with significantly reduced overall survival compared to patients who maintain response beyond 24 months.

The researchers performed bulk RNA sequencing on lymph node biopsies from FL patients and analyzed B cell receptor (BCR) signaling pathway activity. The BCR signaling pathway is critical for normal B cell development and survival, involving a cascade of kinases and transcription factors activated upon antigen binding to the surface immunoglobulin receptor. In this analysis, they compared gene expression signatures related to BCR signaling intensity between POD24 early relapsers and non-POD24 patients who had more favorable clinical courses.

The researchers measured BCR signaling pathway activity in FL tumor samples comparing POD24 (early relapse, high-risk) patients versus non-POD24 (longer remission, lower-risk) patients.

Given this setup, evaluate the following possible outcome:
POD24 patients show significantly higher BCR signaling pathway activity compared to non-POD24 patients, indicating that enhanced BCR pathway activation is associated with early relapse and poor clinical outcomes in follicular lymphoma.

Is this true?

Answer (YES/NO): YES